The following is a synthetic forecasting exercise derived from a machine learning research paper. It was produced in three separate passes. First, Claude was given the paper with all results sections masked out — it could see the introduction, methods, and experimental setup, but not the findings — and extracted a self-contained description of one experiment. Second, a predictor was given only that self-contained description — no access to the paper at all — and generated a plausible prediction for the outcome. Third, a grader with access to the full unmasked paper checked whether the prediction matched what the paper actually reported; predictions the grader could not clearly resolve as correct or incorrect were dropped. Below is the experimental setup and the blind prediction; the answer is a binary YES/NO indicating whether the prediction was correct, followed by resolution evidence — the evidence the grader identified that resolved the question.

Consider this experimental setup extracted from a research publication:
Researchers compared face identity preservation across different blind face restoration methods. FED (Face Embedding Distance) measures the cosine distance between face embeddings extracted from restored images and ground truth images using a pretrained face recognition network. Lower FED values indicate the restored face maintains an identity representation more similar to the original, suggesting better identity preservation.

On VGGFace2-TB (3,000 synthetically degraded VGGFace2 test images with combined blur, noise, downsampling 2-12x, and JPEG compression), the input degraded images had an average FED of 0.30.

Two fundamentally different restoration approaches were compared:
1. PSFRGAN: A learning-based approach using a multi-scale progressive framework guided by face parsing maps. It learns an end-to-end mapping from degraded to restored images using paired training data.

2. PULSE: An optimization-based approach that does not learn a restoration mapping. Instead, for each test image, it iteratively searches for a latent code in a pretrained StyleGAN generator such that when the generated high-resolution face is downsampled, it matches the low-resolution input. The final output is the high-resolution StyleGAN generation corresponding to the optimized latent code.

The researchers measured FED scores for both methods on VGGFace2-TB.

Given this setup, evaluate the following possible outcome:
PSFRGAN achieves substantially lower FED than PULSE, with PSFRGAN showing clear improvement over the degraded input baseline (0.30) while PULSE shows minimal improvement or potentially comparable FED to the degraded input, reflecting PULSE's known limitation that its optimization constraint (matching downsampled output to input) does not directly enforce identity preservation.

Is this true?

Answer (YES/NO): NO